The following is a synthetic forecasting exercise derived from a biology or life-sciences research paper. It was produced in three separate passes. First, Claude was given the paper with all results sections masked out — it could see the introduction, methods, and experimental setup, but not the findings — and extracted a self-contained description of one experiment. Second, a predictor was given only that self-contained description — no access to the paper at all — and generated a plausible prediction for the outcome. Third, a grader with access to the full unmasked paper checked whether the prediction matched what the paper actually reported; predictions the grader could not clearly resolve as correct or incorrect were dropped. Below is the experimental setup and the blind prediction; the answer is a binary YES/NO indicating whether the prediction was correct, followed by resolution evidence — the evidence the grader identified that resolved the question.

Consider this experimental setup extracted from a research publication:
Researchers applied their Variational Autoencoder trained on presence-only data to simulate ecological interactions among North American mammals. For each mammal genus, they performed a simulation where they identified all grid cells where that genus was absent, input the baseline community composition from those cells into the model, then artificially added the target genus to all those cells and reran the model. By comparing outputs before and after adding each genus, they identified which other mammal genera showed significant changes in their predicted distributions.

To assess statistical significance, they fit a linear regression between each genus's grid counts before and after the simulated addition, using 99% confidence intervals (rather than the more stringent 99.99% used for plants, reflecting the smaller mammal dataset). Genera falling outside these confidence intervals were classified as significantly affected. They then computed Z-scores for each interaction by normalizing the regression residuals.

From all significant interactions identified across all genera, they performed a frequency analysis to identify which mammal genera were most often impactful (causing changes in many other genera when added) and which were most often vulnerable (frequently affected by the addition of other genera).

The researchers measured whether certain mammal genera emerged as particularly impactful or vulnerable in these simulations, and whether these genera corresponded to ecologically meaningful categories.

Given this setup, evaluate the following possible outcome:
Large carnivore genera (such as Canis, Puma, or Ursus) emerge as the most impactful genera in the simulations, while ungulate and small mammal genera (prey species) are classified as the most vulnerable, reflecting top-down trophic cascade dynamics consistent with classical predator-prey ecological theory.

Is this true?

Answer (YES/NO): NO